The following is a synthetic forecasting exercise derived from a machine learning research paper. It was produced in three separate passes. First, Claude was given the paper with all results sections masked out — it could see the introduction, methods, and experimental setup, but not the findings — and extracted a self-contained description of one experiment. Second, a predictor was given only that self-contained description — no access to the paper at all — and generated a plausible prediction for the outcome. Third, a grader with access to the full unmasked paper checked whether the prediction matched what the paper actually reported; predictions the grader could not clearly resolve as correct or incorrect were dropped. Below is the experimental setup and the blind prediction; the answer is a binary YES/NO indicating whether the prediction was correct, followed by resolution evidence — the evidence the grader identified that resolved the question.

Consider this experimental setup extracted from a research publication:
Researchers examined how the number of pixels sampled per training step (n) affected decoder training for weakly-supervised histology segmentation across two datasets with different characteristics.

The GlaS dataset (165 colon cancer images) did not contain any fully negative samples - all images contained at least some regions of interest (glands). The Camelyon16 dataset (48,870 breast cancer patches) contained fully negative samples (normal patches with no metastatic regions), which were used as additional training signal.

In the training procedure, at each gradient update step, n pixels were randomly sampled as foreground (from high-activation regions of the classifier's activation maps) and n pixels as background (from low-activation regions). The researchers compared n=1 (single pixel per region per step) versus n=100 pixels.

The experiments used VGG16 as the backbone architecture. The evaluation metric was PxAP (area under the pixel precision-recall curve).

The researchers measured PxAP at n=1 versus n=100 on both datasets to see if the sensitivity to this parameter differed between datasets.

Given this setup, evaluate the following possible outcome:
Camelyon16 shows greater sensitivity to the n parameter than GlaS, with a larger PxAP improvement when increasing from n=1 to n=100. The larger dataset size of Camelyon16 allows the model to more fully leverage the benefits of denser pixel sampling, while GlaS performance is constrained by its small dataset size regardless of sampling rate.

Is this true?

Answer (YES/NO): NO